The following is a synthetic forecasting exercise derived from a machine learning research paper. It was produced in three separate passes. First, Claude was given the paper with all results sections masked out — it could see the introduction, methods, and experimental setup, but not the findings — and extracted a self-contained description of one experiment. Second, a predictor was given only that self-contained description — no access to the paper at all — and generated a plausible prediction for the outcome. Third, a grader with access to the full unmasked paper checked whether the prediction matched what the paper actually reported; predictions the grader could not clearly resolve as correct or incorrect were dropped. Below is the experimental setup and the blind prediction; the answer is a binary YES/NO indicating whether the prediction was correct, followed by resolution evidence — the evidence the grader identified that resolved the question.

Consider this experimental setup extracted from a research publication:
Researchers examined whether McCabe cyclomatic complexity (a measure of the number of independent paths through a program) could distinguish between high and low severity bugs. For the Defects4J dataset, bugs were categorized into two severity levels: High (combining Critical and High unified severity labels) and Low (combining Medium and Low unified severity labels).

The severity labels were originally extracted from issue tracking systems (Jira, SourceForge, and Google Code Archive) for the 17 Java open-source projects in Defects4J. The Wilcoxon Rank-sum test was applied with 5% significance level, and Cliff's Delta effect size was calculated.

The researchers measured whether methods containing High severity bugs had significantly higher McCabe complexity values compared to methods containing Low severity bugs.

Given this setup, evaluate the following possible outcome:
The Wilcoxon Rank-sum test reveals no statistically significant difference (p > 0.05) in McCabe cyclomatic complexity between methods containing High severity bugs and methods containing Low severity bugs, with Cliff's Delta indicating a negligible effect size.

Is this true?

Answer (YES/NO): YES